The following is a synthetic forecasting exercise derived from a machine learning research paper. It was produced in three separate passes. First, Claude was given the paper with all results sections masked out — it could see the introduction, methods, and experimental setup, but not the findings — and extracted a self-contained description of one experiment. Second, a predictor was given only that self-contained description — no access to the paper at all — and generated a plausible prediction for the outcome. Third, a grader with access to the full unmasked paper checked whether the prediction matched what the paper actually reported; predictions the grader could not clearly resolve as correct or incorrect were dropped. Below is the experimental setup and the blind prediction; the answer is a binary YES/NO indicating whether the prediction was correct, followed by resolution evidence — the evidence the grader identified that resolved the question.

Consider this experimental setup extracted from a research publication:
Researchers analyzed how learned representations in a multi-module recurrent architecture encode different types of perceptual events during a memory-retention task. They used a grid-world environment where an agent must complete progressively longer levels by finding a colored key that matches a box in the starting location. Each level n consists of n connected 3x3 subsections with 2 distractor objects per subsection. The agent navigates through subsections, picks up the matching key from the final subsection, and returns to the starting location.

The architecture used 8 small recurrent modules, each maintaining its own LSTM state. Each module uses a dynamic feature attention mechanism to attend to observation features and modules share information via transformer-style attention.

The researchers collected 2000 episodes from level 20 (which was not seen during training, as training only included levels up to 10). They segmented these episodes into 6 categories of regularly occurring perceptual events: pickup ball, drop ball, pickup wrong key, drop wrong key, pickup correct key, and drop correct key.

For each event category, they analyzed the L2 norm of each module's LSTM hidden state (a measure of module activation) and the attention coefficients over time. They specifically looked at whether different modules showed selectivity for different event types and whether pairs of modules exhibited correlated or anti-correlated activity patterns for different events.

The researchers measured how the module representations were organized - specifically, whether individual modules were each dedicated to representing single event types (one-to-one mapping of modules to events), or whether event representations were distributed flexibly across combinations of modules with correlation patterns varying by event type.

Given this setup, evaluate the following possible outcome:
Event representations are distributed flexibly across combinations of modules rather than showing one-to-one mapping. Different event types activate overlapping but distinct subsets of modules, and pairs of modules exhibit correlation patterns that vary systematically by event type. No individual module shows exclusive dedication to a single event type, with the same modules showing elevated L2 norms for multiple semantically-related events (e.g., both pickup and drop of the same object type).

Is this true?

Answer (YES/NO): YES